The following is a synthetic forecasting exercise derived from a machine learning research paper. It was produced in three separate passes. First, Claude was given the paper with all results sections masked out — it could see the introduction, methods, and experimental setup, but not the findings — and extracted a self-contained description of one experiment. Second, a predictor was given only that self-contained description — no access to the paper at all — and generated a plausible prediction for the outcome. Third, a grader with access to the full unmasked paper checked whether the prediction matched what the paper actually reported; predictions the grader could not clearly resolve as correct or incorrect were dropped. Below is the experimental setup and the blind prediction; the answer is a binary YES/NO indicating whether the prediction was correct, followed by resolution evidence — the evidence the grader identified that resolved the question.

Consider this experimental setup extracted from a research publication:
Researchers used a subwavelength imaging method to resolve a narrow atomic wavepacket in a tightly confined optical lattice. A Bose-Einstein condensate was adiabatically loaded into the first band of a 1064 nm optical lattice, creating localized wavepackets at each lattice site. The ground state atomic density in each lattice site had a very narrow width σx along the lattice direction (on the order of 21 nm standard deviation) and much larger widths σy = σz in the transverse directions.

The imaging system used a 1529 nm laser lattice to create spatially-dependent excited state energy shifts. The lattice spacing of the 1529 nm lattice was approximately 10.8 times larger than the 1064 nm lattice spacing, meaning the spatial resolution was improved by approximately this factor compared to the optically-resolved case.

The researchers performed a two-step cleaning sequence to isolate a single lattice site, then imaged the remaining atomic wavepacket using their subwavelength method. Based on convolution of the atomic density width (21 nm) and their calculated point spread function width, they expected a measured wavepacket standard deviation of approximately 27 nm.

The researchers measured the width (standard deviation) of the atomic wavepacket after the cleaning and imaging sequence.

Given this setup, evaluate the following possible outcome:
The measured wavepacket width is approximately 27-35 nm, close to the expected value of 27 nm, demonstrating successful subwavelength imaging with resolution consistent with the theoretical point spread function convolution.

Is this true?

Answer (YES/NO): NO